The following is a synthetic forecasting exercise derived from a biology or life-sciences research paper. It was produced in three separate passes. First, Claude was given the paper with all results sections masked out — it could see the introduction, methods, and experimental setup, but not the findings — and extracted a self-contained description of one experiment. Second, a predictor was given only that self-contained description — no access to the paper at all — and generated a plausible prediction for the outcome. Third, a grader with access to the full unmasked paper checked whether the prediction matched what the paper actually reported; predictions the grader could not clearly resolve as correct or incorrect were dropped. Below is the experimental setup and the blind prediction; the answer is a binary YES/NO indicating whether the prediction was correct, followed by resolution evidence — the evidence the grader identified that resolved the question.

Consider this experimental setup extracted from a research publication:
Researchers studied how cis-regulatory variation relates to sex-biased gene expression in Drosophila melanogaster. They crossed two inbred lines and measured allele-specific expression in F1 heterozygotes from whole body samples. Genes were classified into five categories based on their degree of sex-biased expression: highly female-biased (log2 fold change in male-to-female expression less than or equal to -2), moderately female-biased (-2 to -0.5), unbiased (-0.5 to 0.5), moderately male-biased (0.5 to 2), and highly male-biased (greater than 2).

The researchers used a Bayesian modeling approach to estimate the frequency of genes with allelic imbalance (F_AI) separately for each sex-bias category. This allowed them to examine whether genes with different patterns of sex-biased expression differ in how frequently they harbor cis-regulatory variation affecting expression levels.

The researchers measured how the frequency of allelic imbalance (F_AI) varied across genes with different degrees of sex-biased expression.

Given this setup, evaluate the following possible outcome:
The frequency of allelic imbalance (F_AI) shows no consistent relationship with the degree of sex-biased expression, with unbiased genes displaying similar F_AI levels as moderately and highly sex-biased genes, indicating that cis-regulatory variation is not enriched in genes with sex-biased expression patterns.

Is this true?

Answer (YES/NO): NO